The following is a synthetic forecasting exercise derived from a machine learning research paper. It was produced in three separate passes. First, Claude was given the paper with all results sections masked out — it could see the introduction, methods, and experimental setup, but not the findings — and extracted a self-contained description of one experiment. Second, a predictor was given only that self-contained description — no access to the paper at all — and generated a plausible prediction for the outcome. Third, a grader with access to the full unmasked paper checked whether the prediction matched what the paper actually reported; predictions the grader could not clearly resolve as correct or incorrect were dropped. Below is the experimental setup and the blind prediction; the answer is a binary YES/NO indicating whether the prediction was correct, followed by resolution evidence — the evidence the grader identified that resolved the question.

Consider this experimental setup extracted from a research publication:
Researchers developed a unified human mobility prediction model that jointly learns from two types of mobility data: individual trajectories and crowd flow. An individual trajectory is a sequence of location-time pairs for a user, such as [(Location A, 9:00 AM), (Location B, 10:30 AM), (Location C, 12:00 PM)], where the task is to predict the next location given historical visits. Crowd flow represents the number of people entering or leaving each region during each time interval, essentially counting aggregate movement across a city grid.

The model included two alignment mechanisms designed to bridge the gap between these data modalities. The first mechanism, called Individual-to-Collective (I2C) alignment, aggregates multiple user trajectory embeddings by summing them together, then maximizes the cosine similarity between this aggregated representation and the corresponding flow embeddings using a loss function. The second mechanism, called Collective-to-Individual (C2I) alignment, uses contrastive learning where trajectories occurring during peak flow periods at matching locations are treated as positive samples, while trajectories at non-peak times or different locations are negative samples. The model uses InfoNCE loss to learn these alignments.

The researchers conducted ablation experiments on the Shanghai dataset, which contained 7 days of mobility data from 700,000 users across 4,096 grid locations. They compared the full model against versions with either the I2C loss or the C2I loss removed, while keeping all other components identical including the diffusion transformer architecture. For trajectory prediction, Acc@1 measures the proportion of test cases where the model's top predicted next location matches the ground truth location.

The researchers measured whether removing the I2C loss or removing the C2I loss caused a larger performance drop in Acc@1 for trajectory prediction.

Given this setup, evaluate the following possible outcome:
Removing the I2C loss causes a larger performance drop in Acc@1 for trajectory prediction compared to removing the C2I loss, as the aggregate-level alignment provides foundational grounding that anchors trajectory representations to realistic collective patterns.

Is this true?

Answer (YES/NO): NO